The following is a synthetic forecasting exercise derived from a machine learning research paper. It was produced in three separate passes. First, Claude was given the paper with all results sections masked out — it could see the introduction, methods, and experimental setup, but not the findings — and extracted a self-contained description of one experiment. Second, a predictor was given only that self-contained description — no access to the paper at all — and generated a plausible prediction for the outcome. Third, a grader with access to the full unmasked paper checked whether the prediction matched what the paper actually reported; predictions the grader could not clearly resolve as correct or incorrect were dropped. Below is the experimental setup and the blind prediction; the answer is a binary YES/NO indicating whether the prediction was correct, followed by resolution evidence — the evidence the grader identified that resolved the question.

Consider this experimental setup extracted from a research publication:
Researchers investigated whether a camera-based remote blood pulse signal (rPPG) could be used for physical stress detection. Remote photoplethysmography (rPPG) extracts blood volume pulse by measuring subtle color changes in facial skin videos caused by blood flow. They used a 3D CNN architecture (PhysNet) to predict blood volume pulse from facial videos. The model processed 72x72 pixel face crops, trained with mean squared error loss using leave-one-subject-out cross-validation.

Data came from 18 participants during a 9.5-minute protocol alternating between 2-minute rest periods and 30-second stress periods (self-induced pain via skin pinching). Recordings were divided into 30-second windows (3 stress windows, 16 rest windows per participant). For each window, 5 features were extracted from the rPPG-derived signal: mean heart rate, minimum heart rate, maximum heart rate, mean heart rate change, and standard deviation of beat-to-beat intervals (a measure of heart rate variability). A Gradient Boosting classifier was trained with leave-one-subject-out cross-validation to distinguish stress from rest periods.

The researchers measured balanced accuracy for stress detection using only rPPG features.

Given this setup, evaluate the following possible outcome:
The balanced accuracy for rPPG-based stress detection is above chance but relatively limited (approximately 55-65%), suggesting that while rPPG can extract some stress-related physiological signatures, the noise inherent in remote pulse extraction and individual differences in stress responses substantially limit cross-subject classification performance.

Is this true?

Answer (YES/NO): YES